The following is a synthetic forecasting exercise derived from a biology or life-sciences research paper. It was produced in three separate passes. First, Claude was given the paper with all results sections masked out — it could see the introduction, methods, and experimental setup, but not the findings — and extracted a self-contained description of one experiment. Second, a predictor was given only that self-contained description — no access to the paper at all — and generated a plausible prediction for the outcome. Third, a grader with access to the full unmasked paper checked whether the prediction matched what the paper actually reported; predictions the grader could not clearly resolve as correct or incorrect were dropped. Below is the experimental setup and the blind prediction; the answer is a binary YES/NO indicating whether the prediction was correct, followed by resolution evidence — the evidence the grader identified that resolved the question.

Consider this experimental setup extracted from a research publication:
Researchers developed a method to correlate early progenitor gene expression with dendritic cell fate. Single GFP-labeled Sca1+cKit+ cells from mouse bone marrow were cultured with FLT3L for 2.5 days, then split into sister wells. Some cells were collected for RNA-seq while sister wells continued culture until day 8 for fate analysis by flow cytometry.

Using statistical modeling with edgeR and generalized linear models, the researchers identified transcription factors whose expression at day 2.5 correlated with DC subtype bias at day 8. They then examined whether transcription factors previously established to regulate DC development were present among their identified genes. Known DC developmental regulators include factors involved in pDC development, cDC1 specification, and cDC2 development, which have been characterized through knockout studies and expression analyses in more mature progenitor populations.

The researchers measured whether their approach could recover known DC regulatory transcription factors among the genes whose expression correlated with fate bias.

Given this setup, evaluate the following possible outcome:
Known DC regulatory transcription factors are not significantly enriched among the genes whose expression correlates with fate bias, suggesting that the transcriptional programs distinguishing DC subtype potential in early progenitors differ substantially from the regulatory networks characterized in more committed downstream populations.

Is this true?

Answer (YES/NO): NO